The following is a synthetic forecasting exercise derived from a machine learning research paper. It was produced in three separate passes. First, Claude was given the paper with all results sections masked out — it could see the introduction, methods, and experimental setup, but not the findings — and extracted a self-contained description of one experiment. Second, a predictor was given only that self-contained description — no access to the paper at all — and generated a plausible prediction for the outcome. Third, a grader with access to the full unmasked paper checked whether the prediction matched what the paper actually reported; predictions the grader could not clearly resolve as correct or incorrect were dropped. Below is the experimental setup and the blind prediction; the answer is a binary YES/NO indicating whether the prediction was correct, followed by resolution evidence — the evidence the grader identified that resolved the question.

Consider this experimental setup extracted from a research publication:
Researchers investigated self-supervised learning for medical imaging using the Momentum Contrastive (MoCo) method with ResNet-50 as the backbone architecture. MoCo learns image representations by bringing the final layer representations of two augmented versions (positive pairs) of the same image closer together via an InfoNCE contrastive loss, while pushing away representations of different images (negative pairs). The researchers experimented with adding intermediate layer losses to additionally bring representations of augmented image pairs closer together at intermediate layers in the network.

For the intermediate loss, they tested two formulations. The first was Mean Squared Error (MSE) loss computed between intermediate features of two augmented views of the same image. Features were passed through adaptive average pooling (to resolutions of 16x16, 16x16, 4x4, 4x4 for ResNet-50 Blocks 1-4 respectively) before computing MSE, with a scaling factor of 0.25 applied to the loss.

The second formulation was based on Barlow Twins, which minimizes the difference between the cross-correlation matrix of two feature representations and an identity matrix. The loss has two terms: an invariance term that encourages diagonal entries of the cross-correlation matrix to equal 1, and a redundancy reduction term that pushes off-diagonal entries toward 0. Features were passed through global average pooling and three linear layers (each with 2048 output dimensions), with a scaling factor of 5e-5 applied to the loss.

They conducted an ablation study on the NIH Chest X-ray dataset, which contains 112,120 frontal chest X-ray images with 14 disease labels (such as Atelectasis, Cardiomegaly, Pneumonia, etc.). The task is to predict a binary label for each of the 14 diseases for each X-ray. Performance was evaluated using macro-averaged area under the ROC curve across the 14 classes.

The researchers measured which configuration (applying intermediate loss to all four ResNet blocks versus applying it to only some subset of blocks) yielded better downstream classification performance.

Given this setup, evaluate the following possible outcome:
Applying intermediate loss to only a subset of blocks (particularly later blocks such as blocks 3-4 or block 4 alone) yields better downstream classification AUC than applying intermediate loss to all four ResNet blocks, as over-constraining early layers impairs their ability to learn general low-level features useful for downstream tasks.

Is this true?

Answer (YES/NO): NO